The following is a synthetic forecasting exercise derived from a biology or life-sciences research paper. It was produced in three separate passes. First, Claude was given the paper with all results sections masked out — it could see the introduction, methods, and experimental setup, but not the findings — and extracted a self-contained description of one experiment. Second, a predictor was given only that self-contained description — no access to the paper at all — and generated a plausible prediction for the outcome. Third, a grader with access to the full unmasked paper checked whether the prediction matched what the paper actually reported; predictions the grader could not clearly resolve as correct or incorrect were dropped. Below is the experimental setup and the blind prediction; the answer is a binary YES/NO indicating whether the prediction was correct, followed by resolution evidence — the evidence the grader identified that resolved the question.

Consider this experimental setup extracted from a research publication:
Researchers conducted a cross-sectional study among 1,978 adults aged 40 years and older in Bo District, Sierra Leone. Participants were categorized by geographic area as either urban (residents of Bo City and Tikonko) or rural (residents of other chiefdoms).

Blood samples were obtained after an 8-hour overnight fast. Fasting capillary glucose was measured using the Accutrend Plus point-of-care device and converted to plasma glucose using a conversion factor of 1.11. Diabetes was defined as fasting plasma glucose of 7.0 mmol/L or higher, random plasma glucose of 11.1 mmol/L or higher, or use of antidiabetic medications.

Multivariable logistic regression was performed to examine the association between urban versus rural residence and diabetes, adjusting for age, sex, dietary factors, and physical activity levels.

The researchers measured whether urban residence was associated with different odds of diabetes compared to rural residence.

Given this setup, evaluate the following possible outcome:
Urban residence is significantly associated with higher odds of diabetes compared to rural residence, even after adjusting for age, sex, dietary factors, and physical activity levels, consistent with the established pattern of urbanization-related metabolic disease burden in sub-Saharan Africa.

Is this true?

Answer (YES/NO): YES